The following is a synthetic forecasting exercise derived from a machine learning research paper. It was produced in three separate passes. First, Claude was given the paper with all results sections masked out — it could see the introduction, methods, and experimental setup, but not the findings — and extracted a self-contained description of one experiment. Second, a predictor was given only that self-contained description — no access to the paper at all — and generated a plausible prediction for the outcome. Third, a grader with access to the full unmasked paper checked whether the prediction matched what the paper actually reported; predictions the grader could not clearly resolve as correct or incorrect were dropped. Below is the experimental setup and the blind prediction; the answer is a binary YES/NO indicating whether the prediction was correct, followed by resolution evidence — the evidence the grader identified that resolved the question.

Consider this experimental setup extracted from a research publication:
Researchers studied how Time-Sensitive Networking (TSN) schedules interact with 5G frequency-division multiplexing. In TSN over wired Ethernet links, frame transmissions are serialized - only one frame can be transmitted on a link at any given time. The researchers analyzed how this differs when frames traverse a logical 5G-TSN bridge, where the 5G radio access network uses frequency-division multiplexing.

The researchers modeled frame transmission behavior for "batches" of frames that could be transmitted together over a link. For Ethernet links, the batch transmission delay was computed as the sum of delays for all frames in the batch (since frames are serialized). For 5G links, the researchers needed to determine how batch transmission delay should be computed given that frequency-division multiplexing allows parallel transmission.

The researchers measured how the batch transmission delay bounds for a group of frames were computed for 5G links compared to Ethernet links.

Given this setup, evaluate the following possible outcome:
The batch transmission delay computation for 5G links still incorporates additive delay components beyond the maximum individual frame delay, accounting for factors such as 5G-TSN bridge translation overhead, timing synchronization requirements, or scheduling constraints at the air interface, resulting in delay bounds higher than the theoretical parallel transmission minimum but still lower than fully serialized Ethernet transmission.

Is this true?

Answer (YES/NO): NO